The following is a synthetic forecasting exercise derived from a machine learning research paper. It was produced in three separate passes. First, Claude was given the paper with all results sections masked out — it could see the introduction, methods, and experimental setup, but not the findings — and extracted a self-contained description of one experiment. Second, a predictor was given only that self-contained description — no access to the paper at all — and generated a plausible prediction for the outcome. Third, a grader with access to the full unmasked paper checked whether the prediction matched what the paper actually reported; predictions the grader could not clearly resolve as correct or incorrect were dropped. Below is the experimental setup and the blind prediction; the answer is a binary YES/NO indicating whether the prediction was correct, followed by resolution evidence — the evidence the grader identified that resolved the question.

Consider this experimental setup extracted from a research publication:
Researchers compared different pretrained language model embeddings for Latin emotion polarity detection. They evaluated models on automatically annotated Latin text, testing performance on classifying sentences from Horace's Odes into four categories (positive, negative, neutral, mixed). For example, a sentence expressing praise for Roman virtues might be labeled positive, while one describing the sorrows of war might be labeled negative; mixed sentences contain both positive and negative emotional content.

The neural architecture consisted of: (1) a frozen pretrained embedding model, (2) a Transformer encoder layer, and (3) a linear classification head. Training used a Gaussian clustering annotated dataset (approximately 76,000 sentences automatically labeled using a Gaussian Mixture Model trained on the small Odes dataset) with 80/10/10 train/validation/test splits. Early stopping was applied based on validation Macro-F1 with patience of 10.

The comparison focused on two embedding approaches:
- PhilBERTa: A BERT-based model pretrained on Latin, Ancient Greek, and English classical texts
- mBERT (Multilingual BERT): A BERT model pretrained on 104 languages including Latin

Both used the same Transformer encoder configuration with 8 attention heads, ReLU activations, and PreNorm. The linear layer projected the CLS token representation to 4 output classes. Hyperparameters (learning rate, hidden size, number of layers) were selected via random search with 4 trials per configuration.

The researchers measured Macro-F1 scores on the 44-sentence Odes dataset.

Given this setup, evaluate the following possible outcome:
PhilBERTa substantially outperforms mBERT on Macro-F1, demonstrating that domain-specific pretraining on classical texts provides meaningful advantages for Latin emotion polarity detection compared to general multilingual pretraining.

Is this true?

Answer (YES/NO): YES